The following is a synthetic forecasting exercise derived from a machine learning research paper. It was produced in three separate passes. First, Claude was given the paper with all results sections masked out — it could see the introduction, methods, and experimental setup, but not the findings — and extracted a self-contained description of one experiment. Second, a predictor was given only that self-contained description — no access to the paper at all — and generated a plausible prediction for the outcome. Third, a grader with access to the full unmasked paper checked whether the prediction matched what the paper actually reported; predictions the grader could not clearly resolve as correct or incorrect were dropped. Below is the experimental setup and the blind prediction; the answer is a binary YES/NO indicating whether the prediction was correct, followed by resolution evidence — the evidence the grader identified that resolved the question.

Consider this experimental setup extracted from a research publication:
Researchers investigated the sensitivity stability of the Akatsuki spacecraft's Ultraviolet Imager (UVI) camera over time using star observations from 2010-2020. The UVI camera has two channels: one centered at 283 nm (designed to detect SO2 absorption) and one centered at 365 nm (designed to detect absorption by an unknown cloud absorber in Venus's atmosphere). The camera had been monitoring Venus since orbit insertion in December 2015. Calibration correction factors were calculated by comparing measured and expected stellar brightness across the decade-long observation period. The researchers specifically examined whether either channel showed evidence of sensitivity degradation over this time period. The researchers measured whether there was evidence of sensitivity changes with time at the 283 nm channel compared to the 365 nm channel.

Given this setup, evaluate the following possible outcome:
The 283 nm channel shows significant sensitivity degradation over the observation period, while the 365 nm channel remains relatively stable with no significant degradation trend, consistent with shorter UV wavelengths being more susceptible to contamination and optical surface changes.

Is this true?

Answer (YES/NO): NO